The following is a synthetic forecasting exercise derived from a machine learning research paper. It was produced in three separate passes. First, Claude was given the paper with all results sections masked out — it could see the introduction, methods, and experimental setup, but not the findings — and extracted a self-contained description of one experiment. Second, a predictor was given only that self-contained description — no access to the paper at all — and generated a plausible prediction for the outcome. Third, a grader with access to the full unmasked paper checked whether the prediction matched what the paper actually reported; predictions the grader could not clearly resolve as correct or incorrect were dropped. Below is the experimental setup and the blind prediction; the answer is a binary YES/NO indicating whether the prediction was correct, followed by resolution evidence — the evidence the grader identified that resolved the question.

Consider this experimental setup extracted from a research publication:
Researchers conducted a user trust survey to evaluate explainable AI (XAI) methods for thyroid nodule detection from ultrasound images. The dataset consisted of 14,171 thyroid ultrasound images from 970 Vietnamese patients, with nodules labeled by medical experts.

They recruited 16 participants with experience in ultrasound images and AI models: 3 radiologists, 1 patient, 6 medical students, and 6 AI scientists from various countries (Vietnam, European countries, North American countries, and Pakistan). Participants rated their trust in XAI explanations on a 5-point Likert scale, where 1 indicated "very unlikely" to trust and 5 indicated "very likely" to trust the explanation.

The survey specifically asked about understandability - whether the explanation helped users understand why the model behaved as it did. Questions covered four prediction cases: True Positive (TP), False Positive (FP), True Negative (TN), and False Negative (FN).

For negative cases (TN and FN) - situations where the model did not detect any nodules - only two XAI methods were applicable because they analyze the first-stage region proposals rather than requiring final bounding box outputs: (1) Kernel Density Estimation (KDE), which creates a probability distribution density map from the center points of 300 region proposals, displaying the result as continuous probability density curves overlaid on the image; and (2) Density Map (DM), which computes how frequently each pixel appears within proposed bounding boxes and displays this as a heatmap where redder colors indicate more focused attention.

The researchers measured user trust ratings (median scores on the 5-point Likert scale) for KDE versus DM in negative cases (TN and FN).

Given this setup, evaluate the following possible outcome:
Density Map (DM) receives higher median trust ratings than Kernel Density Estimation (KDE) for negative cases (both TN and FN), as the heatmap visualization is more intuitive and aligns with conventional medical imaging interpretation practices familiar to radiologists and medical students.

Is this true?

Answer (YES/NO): YES